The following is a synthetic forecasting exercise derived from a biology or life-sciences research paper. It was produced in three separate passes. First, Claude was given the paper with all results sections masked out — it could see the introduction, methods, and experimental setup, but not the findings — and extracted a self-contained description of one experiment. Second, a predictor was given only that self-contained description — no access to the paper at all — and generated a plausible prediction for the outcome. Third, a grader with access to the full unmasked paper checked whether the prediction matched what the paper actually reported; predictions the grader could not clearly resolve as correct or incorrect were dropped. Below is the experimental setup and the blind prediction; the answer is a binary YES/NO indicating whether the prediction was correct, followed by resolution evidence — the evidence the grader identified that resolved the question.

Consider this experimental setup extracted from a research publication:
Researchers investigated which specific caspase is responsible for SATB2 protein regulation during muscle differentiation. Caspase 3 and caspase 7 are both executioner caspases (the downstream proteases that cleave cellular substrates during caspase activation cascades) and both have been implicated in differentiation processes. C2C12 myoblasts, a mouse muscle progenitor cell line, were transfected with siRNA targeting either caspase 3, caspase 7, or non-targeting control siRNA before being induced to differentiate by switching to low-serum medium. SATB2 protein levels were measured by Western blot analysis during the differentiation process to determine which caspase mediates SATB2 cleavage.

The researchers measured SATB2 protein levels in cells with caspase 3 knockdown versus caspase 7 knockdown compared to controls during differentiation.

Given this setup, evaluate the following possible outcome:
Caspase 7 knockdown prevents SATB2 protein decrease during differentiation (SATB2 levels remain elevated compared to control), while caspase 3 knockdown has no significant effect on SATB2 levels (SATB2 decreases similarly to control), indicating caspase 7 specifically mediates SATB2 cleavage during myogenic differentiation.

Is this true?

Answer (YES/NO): YES